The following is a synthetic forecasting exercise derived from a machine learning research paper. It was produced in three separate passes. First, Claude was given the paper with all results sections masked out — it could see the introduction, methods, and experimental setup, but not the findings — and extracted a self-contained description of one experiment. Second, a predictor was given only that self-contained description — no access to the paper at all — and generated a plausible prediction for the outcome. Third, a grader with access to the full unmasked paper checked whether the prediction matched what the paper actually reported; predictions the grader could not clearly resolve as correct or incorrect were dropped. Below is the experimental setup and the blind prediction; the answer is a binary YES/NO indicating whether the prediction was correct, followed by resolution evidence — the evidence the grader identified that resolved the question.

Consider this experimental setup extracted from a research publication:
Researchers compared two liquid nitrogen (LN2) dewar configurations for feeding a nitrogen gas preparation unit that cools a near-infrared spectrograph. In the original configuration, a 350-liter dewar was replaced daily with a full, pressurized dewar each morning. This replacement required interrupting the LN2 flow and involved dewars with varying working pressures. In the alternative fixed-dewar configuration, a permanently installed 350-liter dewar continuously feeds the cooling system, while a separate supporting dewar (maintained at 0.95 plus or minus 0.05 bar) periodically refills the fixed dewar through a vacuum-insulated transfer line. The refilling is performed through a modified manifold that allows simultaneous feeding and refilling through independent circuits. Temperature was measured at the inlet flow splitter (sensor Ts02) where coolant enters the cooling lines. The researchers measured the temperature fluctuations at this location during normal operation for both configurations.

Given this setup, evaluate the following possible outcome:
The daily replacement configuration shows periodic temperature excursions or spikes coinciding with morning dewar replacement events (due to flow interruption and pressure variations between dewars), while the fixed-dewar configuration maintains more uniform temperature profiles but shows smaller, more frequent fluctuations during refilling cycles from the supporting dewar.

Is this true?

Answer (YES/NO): NO